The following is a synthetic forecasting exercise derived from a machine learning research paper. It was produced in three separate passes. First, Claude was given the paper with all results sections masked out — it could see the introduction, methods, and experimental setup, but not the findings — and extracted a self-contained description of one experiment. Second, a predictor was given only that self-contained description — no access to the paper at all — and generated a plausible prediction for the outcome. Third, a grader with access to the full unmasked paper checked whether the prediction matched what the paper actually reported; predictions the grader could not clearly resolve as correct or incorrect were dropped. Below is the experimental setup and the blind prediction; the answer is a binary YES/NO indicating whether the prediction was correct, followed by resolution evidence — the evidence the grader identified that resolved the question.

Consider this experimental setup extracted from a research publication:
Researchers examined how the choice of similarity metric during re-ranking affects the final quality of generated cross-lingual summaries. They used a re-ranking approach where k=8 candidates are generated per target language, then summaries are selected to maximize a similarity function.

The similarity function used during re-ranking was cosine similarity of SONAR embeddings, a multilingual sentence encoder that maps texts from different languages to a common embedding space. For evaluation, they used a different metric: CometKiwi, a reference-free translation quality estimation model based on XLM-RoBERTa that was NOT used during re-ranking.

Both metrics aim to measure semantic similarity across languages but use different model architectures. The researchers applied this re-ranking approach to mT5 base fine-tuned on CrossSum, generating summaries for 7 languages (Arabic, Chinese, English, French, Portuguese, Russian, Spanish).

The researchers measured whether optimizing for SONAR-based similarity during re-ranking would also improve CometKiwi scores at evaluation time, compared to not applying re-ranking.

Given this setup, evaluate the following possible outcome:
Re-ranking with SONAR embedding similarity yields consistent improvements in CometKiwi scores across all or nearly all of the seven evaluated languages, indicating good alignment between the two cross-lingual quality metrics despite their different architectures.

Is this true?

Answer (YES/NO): YES